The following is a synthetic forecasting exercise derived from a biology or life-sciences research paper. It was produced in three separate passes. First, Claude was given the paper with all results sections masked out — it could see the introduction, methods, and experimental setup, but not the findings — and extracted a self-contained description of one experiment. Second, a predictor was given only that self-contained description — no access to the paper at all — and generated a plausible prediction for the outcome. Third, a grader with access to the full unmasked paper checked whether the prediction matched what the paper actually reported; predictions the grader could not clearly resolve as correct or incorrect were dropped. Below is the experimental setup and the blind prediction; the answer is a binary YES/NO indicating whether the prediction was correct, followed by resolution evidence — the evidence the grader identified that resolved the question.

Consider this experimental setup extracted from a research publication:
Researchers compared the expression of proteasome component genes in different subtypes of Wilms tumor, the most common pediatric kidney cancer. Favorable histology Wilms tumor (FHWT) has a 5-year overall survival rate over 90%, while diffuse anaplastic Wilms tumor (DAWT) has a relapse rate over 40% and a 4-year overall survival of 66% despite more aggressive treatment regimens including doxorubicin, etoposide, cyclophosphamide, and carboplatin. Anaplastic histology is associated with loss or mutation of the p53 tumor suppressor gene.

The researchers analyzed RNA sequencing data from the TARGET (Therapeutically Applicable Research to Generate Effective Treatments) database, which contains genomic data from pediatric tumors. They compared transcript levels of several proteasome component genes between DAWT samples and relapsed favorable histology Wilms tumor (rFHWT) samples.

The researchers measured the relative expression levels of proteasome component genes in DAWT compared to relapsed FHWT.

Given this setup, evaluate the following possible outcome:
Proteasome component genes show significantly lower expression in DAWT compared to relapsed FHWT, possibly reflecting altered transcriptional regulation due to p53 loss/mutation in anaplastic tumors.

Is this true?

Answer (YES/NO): NO